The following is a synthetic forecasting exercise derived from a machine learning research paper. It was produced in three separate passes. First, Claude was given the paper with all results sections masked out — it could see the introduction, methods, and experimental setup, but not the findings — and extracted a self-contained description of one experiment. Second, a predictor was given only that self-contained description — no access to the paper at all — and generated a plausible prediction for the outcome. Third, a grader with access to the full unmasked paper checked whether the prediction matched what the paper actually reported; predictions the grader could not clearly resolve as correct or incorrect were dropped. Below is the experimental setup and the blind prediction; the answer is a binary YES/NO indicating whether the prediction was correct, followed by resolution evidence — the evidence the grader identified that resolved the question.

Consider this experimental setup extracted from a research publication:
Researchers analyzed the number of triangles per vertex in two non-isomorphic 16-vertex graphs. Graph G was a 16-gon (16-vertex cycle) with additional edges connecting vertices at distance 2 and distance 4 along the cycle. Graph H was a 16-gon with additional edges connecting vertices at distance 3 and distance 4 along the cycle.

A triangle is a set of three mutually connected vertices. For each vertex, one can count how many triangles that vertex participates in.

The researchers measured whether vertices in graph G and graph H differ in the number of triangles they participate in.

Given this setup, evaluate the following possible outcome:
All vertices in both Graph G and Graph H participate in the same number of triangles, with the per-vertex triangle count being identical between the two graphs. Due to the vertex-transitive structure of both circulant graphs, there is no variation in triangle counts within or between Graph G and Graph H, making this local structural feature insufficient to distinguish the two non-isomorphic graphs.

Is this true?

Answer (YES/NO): YES